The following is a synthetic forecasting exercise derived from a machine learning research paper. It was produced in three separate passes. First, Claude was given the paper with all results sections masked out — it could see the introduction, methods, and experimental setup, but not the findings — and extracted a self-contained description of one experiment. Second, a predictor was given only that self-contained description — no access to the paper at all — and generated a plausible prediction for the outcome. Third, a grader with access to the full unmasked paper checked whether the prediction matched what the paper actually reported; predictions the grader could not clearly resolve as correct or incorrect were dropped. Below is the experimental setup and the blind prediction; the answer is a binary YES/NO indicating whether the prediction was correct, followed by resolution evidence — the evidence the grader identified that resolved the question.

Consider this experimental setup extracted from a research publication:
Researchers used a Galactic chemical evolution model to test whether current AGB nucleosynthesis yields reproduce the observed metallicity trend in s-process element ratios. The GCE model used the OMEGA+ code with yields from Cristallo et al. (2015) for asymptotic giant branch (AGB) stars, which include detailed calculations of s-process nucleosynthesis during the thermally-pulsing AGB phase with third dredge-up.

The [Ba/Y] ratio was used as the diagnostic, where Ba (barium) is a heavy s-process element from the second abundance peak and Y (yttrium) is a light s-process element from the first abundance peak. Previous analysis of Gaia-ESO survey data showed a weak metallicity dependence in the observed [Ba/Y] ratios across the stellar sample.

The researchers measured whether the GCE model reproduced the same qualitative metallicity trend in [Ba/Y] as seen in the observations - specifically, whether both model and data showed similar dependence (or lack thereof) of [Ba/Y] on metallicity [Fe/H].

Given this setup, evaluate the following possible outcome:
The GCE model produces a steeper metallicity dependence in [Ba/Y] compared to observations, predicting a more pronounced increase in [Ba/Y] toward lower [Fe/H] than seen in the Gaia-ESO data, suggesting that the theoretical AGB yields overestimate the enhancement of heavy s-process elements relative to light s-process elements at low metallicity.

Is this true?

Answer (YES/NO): YES